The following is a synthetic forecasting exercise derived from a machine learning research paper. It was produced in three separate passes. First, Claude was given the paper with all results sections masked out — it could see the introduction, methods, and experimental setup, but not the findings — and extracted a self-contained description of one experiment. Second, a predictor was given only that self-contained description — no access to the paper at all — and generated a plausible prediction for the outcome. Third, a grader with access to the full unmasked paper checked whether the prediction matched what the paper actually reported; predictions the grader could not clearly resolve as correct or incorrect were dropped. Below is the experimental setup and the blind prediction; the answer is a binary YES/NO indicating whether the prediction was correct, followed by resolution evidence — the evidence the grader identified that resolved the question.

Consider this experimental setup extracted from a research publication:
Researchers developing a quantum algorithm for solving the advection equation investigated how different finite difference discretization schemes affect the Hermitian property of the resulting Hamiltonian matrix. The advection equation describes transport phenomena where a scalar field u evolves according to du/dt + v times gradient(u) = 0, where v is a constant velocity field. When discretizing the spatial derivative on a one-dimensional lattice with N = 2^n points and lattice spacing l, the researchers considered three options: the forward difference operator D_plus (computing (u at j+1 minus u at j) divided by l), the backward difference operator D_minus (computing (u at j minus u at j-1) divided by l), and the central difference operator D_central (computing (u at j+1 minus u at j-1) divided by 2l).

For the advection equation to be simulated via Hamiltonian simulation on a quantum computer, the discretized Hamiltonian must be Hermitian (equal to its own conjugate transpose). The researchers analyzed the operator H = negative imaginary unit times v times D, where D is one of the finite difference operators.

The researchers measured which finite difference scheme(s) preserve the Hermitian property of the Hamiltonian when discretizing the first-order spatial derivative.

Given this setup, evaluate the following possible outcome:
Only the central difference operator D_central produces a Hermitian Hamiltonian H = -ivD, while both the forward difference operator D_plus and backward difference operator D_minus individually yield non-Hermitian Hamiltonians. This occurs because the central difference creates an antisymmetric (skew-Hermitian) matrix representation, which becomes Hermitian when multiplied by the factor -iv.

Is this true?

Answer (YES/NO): YES